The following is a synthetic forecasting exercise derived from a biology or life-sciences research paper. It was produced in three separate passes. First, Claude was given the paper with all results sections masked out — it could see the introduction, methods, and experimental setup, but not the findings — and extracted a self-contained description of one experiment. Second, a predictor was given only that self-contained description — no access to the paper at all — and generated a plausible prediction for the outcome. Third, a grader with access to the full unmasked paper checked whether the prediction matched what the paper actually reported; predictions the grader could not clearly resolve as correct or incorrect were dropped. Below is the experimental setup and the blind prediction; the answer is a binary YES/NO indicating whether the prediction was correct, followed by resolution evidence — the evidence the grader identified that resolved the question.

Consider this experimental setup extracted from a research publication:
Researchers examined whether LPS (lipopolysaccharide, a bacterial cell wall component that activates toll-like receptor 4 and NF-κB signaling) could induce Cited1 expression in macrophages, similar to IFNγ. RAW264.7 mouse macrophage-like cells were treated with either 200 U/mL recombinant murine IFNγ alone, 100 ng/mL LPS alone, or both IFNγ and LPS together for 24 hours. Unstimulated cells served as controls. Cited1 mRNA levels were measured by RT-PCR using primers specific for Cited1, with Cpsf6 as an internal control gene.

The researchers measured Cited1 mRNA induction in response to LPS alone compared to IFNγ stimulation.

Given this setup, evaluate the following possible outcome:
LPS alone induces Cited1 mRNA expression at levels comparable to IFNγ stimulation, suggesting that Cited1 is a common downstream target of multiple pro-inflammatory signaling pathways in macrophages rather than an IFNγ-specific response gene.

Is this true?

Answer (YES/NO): NO